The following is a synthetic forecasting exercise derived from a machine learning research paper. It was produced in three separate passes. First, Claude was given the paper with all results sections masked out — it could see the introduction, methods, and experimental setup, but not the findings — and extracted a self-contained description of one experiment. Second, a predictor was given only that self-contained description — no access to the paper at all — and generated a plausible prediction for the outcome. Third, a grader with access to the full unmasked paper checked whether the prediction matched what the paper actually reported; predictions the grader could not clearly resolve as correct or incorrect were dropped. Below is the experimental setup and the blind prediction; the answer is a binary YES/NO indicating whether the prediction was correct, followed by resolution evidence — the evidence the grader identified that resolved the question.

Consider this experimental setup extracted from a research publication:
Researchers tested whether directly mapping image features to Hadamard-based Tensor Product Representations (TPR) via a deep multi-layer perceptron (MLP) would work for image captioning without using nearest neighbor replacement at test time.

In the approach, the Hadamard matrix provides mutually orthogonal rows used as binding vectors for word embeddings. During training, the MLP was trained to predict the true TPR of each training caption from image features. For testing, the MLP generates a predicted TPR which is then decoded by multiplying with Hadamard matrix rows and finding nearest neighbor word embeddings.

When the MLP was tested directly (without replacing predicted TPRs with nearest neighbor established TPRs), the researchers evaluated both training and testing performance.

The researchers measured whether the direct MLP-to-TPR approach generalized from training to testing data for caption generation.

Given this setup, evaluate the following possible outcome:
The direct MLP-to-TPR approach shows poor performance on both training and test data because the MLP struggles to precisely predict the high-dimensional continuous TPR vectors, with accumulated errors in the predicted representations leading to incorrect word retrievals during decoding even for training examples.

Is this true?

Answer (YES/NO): NO